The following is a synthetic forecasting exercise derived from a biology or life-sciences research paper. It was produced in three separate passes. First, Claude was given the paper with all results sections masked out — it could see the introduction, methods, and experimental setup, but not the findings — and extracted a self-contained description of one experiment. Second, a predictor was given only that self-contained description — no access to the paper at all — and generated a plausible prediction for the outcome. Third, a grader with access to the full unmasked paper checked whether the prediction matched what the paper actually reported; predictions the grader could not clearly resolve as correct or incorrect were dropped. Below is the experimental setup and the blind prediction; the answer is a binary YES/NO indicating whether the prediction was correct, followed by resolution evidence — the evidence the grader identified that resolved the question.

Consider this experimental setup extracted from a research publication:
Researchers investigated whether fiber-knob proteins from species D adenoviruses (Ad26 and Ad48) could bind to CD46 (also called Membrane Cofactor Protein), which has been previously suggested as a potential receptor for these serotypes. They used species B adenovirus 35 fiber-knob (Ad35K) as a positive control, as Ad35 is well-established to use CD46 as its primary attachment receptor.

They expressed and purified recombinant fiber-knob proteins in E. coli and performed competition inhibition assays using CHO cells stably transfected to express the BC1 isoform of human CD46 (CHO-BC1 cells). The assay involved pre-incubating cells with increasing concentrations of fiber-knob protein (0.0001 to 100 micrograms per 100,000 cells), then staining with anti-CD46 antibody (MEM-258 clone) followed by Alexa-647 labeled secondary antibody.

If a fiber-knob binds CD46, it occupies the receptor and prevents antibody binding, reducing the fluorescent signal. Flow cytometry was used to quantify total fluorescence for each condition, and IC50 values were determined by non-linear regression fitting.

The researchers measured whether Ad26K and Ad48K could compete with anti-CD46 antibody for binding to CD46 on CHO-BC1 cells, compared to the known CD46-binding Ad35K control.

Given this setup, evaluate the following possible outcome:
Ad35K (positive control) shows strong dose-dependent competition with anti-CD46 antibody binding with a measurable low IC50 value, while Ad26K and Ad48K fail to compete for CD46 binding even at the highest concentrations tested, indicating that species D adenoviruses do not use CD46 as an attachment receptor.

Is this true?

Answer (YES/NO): YES